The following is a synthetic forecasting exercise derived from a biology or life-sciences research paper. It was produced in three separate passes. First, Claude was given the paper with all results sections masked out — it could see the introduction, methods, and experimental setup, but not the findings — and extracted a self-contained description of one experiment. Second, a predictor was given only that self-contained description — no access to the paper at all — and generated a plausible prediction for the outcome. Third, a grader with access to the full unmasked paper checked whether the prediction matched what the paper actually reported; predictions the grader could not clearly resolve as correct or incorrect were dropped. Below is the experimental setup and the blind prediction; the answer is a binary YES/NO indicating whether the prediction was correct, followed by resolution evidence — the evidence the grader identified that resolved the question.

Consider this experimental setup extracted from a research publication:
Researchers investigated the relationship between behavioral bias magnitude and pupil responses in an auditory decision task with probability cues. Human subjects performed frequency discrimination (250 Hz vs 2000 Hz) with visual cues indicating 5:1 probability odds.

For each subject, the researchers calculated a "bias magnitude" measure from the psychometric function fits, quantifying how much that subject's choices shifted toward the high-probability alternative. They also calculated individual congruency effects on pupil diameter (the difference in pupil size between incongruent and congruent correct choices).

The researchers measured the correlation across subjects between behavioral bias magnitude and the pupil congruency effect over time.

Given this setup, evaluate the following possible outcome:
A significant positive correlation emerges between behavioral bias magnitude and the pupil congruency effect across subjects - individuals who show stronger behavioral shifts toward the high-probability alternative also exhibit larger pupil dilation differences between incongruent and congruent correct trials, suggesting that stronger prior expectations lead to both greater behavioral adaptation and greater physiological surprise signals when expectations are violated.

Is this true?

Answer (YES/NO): YES